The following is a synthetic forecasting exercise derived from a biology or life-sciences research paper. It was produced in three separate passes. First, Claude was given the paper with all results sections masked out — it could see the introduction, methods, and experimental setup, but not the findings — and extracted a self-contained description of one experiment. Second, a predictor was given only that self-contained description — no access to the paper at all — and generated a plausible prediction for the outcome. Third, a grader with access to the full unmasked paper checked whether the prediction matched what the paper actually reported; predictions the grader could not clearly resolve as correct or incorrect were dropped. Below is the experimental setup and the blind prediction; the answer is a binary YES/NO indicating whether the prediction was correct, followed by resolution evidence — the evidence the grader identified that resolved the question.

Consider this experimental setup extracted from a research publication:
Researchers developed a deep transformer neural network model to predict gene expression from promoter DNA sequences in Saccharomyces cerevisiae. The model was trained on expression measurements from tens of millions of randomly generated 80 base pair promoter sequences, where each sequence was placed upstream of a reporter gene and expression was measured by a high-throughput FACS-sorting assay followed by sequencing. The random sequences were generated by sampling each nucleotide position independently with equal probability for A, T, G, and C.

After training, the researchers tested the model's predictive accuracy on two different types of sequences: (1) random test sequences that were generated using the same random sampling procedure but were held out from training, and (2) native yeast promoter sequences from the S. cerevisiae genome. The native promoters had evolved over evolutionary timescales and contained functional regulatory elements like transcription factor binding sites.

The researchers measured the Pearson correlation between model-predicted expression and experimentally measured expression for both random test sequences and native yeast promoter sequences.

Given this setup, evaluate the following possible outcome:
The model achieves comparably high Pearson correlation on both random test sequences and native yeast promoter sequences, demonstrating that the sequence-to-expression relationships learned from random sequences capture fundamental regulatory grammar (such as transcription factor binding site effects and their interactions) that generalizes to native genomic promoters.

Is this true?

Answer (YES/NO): YES